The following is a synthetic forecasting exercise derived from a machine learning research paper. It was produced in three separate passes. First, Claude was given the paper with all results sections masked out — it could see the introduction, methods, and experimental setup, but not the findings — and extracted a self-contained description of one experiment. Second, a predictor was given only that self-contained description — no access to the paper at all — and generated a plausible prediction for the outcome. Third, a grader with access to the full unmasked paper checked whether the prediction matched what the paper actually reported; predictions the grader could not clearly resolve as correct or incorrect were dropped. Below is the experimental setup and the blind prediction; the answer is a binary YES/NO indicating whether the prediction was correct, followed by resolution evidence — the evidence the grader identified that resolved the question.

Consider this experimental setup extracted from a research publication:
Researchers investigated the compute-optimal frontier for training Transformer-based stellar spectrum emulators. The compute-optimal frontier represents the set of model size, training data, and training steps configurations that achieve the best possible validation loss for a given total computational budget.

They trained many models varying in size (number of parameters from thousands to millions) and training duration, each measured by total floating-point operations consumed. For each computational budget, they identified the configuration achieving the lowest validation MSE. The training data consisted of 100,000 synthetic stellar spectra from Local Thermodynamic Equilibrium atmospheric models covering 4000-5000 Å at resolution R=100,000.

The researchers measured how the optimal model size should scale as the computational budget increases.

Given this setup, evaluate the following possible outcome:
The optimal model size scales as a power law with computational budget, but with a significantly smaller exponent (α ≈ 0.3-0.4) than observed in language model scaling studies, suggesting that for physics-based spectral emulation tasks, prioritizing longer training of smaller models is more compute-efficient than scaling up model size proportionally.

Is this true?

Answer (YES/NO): NO